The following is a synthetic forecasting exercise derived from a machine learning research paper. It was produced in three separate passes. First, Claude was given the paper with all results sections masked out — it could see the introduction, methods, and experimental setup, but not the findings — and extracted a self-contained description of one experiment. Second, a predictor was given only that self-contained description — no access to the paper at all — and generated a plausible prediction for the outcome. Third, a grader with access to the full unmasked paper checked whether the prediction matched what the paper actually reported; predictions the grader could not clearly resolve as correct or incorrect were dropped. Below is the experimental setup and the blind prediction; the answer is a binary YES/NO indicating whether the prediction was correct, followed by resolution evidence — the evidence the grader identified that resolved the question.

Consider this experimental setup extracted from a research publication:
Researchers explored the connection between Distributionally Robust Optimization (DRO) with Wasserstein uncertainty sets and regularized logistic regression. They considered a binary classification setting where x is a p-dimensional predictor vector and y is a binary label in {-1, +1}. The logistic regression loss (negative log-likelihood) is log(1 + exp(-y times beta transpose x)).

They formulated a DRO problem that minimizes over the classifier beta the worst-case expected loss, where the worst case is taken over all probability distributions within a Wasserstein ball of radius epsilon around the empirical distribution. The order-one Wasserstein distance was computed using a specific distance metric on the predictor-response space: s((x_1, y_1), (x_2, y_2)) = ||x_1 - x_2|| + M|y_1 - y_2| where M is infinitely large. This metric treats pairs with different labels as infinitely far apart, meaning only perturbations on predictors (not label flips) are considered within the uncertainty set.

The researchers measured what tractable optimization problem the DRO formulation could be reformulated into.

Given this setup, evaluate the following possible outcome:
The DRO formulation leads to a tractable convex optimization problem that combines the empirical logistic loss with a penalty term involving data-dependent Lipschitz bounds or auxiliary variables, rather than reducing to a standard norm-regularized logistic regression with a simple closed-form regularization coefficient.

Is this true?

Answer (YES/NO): NO